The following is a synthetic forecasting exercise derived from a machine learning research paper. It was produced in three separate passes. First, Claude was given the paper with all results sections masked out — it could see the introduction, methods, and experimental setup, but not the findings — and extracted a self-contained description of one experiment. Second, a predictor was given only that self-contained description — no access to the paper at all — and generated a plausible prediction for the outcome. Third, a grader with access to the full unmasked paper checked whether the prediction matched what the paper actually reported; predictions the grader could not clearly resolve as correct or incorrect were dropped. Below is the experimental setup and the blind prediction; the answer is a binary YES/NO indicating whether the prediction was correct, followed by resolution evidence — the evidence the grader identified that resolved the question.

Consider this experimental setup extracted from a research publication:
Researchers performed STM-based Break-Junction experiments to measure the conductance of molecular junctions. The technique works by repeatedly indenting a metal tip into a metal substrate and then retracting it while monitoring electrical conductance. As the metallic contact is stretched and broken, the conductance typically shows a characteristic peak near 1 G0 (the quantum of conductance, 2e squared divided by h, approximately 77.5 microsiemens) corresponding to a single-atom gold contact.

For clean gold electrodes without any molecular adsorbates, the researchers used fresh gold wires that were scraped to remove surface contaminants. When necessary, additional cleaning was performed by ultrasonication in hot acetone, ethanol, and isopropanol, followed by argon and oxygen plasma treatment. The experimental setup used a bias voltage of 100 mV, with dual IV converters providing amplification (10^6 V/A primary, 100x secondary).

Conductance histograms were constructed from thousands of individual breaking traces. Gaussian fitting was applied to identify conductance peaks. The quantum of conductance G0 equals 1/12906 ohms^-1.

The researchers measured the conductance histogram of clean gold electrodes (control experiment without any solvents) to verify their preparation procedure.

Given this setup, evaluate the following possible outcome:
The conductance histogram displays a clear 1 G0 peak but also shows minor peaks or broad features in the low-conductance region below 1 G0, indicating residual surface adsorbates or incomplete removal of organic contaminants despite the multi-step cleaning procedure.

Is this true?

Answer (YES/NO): NO